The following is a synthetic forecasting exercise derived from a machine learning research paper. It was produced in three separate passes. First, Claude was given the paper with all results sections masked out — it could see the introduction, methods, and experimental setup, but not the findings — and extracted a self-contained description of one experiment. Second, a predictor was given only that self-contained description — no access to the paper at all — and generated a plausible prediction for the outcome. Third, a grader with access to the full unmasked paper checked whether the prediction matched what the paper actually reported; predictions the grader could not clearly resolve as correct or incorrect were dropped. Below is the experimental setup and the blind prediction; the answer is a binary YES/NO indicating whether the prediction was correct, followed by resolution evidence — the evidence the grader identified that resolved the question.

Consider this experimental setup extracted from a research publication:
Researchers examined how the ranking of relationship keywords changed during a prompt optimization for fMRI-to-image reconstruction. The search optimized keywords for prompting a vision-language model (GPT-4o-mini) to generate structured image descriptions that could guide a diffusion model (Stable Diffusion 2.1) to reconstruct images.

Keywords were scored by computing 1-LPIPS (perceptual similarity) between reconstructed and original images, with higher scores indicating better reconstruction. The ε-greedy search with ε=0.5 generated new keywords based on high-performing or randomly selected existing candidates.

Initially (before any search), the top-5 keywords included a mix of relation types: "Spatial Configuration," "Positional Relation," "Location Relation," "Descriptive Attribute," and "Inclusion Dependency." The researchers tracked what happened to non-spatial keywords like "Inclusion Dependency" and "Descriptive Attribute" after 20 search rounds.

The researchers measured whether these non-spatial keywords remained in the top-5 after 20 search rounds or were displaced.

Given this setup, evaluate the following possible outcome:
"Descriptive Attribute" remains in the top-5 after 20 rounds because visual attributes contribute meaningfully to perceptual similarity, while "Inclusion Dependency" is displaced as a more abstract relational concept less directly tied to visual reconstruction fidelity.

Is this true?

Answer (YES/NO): NO